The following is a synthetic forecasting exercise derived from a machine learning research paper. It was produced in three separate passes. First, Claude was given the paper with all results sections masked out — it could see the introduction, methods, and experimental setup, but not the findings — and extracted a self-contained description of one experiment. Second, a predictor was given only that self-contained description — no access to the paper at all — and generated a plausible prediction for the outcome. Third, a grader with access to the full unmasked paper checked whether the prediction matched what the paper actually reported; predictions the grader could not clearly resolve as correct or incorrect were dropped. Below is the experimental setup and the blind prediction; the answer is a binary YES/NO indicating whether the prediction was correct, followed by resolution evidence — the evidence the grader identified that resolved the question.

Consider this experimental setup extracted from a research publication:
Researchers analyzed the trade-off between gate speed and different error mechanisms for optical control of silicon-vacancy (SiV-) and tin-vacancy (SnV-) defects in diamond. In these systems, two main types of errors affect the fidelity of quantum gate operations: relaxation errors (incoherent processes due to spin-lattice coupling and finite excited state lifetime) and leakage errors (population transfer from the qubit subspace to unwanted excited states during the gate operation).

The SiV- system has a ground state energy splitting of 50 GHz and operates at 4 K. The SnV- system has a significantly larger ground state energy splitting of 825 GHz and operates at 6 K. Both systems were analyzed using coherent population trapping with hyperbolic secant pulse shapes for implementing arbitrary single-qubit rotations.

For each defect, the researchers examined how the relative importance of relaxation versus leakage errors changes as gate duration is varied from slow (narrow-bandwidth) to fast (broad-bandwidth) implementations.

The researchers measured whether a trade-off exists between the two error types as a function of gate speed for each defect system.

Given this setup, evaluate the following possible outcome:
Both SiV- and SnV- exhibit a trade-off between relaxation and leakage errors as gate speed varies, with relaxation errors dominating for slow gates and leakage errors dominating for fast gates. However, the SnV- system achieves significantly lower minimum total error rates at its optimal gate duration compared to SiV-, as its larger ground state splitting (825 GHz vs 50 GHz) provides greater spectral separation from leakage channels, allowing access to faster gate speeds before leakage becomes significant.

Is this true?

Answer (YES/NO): NO